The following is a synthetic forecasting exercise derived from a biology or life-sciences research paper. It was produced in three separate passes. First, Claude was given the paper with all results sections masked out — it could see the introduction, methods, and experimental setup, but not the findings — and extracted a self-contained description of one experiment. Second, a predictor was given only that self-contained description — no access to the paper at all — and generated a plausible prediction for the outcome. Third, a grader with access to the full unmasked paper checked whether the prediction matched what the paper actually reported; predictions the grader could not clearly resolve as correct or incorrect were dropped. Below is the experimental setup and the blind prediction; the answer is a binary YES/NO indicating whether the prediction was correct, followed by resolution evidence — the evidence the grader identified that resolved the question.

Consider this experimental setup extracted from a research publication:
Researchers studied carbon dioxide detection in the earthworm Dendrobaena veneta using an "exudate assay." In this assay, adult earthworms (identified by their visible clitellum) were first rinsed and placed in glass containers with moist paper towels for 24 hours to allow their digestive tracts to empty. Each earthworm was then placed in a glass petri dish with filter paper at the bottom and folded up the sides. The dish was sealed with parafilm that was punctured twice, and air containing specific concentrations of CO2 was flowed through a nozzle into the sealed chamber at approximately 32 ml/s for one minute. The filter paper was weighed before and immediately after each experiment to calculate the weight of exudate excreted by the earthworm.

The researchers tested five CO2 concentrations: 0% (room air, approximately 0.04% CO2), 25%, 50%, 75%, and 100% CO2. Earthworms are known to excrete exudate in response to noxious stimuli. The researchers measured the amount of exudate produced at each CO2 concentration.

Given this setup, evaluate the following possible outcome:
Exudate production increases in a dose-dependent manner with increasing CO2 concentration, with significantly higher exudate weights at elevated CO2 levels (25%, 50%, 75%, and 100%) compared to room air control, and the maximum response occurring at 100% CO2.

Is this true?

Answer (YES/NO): NO